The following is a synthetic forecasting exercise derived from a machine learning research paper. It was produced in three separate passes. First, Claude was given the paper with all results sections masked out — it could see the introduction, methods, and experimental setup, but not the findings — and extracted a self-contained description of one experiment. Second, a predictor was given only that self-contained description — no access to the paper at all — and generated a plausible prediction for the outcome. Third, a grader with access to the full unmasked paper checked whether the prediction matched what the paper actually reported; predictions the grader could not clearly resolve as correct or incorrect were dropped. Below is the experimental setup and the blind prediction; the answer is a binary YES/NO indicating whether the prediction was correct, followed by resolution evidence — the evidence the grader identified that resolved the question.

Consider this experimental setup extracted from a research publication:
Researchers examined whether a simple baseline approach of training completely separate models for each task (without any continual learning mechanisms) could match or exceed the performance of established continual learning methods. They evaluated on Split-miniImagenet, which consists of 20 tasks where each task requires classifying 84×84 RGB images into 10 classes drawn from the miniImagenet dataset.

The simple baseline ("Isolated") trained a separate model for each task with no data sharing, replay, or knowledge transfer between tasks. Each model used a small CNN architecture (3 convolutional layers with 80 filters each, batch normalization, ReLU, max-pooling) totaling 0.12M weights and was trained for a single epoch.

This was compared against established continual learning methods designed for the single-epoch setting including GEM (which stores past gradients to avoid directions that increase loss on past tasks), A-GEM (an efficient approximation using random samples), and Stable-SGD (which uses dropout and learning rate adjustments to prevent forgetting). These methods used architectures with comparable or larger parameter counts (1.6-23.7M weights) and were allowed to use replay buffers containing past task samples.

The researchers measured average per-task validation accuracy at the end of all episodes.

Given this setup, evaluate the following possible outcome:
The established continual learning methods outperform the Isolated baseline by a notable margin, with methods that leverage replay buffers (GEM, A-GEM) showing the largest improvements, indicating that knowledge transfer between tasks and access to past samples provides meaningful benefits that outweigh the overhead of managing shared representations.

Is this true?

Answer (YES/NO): NO